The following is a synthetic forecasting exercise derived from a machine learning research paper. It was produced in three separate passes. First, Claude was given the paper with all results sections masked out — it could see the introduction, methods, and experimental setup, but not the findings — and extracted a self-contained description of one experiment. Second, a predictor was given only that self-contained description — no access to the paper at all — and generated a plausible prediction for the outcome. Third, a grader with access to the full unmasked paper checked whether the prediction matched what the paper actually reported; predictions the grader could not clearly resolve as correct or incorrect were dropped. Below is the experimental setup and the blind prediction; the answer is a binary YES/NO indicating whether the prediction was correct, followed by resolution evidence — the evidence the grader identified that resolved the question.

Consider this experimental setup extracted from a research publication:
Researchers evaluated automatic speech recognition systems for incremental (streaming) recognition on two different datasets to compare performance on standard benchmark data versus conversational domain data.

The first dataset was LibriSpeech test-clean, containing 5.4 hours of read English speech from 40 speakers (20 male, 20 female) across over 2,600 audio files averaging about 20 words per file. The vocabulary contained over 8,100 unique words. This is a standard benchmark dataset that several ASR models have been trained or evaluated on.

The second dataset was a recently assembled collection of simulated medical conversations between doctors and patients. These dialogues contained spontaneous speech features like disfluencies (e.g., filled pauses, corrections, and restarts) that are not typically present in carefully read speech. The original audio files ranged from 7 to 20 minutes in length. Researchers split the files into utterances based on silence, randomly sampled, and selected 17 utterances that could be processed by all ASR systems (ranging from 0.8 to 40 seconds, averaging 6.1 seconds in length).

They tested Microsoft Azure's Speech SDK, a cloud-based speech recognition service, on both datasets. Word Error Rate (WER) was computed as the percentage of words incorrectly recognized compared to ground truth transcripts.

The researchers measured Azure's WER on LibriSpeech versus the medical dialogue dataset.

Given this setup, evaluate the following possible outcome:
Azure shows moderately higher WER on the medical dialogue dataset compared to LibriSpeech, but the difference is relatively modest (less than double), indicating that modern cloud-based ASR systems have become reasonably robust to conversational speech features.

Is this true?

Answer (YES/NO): NO